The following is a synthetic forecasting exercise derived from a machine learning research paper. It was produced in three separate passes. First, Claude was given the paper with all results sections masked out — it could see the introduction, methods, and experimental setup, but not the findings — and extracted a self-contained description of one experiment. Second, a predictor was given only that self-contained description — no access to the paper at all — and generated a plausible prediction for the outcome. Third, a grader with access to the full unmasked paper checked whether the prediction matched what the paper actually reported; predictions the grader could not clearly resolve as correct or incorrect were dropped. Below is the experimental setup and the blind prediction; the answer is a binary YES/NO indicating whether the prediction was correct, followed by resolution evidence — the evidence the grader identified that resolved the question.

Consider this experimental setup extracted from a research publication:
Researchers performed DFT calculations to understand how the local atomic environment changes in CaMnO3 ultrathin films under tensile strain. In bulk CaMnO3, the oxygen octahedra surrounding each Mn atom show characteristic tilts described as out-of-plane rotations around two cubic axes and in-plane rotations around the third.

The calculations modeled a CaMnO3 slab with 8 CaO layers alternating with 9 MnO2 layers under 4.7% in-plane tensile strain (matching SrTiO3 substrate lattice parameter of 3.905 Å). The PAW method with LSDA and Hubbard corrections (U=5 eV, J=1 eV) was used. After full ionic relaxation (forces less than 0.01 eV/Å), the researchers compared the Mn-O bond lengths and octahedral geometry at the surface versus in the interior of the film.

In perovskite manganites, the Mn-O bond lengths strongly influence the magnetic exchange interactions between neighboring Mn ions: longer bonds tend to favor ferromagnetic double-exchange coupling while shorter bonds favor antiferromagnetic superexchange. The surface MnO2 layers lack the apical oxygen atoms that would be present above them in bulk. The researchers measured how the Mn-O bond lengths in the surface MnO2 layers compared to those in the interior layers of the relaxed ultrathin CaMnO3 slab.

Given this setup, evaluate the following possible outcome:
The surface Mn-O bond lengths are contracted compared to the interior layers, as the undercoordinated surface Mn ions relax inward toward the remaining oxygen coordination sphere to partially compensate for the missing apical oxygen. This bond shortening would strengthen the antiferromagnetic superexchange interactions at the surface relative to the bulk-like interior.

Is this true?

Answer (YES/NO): NO